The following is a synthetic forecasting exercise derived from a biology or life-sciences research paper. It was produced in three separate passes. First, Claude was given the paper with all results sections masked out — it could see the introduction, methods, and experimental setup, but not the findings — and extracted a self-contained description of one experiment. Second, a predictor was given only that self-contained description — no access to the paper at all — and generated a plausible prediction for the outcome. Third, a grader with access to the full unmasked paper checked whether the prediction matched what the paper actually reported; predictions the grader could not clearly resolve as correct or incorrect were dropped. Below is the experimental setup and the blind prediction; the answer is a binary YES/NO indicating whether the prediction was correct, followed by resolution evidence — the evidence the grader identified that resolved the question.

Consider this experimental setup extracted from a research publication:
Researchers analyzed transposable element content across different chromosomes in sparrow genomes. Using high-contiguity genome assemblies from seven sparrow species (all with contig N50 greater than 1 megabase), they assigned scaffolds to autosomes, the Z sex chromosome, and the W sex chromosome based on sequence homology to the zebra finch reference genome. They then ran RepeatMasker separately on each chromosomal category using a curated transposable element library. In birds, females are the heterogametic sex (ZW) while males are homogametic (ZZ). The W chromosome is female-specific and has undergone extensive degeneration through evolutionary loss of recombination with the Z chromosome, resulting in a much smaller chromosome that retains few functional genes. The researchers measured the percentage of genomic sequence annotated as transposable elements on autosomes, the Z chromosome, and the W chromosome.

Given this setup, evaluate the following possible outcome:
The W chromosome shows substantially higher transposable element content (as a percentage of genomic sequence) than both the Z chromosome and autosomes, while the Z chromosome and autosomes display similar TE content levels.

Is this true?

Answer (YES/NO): NO